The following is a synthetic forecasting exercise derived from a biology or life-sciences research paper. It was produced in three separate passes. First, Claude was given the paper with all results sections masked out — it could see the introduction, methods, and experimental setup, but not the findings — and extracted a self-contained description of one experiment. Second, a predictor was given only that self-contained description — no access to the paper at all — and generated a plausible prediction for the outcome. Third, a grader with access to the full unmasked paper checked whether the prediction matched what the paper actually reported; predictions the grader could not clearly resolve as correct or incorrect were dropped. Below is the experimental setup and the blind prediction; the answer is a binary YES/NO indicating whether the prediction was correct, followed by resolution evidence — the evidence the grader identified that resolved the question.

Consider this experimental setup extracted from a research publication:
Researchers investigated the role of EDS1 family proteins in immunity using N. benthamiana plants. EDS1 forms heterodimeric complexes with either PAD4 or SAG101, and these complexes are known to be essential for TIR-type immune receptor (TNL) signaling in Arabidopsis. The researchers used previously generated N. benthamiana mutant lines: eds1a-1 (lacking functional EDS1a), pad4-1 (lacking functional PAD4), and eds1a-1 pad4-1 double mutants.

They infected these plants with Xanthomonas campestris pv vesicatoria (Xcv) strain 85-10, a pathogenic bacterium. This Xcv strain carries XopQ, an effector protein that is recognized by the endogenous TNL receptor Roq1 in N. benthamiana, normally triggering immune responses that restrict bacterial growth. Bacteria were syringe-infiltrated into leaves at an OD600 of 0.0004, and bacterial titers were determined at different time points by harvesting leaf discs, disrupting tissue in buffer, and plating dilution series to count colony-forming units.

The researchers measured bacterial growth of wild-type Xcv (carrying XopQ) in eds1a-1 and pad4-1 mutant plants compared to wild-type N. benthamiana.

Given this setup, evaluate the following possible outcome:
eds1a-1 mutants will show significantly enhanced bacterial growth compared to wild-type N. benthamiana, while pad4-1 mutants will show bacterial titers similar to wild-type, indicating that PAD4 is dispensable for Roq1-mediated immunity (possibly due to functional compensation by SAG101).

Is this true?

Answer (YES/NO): YES